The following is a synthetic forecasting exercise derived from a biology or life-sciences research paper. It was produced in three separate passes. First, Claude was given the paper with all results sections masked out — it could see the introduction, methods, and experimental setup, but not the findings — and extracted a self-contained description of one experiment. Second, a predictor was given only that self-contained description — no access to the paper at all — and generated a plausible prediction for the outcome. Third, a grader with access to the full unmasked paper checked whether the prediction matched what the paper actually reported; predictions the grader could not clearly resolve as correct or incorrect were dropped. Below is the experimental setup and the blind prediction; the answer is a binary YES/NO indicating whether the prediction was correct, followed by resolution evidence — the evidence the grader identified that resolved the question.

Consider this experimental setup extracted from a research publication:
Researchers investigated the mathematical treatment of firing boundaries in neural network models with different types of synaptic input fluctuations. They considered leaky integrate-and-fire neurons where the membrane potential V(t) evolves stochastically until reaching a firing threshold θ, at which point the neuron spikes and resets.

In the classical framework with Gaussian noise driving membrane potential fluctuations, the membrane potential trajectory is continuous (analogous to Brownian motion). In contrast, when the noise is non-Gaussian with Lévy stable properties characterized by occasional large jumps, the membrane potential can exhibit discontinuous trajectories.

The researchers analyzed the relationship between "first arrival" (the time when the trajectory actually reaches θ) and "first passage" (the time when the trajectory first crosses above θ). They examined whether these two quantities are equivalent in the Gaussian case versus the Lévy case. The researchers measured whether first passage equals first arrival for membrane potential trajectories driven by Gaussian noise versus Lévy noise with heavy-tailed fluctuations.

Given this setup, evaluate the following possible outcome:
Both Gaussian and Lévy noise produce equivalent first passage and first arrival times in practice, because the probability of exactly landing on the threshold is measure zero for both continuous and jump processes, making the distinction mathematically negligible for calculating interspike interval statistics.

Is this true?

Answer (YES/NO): NO